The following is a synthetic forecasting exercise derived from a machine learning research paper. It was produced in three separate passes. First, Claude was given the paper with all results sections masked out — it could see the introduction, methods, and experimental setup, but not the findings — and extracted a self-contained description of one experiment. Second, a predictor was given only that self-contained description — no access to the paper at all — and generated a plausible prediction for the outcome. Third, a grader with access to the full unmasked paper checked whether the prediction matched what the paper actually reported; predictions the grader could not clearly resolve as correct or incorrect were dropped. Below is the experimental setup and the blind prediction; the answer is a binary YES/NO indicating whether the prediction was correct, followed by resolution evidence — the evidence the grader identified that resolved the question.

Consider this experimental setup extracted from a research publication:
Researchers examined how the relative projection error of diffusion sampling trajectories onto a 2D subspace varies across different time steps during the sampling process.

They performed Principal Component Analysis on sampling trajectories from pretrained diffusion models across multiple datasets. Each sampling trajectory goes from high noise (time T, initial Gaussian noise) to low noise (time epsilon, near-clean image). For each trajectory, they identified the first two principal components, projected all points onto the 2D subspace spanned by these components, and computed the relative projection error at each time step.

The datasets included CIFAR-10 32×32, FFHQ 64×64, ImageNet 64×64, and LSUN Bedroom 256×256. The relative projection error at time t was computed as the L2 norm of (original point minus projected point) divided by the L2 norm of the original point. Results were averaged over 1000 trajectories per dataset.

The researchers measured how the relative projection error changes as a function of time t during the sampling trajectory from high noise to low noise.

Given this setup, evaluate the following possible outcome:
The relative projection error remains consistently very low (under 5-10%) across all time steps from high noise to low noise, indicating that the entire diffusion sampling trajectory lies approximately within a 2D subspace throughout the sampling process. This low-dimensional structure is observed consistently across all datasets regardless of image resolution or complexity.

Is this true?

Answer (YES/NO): YES